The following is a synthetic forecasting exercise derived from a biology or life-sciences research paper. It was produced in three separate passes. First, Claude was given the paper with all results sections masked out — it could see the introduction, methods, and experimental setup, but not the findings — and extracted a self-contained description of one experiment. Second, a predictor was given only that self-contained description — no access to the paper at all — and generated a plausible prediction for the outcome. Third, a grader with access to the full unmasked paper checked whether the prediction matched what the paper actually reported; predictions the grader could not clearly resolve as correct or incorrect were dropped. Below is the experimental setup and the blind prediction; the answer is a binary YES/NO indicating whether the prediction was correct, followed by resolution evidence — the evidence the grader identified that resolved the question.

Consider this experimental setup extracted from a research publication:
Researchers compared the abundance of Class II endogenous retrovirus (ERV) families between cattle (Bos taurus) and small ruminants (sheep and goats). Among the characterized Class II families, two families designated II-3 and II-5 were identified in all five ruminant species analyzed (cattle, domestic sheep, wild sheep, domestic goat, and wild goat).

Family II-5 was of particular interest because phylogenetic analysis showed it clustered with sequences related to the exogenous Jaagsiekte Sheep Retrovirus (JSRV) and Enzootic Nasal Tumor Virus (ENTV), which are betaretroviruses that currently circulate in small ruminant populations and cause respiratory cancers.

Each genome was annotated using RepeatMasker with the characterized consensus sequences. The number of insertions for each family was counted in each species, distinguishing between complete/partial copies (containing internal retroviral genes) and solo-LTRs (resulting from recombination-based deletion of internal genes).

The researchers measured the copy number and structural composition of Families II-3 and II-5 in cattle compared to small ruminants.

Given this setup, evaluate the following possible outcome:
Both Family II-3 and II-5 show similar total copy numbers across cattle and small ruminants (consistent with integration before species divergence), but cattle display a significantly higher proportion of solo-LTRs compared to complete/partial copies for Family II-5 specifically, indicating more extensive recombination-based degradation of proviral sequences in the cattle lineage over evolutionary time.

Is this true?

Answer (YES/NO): NO